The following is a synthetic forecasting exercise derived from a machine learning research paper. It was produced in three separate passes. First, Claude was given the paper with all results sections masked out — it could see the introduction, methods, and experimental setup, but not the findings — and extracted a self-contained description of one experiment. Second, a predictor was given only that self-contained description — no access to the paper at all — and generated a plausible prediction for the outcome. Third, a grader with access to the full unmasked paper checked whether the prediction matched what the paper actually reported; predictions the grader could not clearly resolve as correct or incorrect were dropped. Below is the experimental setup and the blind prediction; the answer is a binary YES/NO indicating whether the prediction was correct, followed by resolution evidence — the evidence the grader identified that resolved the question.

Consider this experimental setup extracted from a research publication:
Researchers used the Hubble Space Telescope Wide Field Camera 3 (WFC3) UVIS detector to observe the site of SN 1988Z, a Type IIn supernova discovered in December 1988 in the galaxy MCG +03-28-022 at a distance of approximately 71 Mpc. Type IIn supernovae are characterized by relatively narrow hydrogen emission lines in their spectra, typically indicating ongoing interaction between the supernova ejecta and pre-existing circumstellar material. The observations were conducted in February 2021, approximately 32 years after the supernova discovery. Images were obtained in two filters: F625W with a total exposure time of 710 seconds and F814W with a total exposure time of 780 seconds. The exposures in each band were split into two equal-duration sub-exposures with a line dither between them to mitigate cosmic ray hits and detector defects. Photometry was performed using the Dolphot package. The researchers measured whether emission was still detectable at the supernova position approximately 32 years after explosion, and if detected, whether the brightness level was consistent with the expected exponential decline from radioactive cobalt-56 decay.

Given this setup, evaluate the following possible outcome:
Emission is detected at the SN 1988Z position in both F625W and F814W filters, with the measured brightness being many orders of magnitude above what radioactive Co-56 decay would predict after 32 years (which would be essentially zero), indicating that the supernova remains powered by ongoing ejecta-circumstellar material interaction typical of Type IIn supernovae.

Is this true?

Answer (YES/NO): YES